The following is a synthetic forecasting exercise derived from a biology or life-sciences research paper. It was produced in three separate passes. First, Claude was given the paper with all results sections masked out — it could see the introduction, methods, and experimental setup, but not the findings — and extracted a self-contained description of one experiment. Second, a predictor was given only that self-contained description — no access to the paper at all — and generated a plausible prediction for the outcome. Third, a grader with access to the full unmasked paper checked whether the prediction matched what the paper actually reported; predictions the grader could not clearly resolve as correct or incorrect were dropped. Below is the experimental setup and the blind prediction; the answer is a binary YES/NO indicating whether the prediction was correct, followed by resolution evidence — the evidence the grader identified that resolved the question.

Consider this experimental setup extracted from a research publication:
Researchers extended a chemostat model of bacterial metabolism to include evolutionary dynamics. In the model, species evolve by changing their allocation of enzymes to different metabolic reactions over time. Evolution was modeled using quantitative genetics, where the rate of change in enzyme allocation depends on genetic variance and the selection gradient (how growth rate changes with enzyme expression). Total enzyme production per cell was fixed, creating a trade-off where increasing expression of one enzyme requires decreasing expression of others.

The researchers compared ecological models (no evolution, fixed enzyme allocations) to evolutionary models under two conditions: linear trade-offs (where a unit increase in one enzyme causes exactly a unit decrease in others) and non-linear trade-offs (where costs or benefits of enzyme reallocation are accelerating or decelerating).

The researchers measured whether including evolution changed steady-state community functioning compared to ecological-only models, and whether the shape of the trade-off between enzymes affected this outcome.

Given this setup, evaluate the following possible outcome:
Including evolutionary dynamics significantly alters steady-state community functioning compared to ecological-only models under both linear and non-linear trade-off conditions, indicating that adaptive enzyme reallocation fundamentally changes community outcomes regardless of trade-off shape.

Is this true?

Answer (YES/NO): NO